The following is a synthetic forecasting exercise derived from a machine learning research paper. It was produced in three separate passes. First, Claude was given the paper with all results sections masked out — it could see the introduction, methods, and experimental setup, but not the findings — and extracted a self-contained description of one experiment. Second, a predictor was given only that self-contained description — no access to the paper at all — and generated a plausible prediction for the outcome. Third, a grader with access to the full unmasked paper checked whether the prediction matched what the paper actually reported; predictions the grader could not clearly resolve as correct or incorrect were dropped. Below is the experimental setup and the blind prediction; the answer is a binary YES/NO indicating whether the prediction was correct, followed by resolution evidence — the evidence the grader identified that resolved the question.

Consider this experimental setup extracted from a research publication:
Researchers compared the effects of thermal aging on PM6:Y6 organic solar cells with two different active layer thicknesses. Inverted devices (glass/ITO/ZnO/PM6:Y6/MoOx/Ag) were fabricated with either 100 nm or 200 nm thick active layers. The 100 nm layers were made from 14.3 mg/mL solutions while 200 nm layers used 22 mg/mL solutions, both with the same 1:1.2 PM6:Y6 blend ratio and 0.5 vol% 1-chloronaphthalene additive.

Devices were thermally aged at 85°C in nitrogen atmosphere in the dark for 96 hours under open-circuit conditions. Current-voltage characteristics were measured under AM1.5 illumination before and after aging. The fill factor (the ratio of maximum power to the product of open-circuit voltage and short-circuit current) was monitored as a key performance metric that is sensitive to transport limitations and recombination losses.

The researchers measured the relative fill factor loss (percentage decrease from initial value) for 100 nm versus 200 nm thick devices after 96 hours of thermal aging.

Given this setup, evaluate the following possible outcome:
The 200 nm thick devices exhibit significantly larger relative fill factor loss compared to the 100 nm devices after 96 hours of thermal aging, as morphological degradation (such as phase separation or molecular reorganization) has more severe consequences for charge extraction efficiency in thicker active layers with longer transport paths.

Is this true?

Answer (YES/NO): YES